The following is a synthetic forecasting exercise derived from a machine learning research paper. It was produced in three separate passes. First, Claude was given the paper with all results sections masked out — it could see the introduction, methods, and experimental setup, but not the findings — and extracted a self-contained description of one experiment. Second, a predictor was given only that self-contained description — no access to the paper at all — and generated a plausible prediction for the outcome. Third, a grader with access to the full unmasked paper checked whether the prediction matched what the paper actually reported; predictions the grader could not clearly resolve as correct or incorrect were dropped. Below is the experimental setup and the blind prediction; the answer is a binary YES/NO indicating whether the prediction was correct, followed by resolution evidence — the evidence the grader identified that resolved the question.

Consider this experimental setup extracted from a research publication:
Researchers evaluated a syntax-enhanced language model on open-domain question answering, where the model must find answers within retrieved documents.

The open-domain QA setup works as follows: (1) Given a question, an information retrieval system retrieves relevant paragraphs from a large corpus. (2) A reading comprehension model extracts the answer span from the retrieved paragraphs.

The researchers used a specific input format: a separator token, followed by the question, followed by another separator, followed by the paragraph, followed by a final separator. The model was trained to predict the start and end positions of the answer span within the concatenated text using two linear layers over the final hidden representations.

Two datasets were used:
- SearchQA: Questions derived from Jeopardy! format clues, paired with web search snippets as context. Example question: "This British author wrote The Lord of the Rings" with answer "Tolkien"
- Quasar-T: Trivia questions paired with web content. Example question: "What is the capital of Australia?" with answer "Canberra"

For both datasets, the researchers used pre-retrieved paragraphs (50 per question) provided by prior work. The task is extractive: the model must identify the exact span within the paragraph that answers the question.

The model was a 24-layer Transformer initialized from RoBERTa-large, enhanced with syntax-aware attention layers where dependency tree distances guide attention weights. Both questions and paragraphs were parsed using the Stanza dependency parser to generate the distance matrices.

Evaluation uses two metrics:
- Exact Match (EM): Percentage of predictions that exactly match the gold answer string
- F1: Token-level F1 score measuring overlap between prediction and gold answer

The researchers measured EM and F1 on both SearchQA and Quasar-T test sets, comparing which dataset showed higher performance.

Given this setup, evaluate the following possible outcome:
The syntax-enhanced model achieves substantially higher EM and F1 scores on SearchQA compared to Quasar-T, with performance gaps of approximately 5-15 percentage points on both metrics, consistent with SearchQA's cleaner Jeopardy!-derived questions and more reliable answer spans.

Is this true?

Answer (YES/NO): NO